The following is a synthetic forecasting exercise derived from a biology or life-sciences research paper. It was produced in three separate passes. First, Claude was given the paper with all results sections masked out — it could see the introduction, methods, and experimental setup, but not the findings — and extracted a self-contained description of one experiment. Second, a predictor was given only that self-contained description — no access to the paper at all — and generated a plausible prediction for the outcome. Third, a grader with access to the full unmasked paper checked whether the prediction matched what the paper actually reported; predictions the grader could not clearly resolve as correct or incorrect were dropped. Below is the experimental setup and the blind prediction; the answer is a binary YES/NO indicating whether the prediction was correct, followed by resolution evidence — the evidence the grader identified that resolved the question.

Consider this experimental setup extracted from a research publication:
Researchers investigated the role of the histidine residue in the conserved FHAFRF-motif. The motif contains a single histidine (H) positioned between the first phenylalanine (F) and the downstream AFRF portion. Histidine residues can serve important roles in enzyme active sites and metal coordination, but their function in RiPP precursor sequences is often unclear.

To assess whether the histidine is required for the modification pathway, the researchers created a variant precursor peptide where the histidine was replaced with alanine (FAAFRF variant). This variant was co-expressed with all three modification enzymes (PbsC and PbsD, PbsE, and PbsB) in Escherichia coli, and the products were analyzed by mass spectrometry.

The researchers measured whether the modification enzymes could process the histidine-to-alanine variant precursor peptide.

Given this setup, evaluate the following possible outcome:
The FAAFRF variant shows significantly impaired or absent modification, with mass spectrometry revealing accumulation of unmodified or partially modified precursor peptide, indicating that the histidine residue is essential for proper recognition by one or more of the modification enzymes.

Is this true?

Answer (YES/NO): NO